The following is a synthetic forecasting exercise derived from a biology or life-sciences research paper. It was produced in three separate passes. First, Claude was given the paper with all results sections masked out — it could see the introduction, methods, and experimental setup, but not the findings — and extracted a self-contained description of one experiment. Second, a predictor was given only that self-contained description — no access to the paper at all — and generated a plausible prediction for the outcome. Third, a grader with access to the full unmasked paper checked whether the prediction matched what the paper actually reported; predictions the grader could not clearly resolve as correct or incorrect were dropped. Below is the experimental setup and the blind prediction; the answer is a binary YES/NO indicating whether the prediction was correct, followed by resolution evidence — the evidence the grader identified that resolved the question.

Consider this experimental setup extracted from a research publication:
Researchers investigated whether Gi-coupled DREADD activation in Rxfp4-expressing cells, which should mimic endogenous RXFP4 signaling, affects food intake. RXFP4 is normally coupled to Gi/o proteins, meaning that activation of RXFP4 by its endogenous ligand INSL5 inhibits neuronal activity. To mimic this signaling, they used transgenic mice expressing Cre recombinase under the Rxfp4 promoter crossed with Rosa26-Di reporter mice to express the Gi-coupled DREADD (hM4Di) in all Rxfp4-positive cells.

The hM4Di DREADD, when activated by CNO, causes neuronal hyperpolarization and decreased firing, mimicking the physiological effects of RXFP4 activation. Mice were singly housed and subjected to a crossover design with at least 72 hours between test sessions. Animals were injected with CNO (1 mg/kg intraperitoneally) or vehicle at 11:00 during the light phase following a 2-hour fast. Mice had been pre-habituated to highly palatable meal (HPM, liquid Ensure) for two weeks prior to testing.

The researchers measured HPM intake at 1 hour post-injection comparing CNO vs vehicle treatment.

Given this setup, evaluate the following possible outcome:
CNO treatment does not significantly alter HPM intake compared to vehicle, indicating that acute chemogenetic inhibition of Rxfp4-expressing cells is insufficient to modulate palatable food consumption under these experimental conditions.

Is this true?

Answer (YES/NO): NO